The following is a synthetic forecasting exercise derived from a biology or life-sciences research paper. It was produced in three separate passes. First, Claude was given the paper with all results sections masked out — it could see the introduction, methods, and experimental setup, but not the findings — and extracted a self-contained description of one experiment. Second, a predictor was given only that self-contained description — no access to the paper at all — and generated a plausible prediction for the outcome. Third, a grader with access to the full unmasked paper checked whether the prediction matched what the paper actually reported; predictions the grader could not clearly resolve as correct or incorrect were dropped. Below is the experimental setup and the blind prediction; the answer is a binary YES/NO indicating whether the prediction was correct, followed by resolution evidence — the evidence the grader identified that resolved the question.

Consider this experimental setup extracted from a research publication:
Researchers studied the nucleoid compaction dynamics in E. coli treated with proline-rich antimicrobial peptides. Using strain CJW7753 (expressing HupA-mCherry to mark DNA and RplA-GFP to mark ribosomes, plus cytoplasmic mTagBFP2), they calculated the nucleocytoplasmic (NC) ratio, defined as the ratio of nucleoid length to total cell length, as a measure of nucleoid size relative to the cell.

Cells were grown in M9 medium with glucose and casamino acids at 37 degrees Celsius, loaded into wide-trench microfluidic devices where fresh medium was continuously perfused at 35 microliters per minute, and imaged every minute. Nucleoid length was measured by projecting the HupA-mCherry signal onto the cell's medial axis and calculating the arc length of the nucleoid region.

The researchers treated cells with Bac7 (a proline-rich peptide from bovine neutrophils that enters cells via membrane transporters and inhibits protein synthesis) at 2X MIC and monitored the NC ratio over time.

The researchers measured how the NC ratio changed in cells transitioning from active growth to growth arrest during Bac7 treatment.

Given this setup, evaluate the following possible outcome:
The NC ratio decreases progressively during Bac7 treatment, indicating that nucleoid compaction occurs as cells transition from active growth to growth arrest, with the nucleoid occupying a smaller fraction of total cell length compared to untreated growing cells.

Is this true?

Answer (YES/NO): YES